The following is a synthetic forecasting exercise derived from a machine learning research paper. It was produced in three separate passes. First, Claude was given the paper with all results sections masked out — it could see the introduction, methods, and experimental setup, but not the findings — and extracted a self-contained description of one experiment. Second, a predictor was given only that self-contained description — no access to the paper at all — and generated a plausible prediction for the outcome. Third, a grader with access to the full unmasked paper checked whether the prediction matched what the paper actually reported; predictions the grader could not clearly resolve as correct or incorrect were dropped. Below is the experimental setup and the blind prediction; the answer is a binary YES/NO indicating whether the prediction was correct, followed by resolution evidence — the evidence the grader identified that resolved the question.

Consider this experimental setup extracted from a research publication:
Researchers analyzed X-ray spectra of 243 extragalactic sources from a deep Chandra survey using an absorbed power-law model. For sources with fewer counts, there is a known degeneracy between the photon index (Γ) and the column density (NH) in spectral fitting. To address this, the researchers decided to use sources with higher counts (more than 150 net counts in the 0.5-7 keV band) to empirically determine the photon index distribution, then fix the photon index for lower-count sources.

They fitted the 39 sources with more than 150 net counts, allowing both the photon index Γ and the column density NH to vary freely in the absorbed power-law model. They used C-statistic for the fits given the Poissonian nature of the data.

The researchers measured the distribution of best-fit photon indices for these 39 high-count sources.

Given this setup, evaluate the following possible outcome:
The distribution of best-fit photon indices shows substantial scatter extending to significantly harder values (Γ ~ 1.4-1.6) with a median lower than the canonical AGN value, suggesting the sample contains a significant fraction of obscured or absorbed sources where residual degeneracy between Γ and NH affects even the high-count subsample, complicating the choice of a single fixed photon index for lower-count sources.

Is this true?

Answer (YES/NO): NO